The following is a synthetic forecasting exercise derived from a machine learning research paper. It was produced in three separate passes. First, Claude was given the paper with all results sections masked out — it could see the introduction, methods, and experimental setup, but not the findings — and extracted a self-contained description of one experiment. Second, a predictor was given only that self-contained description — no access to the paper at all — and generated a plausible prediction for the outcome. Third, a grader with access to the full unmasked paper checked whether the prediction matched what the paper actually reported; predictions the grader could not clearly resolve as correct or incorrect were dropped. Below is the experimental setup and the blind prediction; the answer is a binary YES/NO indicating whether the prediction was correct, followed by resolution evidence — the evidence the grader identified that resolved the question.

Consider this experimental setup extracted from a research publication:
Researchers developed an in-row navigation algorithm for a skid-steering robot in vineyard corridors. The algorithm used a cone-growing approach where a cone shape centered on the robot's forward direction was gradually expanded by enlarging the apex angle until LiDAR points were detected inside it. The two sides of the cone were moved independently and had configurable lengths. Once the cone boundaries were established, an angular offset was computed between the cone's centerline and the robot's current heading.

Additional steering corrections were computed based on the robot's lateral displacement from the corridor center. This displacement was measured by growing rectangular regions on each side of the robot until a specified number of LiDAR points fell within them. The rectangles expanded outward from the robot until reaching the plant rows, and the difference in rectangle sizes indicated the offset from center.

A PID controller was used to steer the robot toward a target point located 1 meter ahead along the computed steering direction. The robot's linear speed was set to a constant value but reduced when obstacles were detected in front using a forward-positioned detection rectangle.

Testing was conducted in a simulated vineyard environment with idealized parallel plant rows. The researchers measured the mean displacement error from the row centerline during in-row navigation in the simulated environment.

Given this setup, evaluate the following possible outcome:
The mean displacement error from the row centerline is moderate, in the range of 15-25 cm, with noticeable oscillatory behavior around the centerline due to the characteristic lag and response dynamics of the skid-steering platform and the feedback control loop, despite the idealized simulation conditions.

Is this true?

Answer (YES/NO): NO